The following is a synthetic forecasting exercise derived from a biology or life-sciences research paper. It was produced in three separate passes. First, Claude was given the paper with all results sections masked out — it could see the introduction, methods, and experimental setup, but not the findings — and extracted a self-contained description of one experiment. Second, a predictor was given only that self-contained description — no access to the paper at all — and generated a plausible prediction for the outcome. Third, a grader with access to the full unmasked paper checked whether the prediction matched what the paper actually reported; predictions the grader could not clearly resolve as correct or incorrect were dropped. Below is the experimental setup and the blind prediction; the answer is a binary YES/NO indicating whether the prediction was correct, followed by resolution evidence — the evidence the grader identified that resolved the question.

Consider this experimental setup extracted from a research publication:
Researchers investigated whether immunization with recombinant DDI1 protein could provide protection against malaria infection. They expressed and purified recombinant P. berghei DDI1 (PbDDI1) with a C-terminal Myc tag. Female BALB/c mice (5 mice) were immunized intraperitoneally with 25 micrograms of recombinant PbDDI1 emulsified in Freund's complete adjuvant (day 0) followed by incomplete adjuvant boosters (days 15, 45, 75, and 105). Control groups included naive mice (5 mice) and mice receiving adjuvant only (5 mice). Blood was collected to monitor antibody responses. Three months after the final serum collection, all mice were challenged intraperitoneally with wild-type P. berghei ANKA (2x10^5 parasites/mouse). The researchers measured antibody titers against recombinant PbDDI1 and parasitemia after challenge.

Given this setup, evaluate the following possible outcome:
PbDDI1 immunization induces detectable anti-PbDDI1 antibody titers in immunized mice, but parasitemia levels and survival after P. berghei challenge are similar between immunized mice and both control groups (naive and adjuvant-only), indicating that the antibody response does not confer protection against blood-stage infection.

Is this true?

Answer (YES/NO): YES